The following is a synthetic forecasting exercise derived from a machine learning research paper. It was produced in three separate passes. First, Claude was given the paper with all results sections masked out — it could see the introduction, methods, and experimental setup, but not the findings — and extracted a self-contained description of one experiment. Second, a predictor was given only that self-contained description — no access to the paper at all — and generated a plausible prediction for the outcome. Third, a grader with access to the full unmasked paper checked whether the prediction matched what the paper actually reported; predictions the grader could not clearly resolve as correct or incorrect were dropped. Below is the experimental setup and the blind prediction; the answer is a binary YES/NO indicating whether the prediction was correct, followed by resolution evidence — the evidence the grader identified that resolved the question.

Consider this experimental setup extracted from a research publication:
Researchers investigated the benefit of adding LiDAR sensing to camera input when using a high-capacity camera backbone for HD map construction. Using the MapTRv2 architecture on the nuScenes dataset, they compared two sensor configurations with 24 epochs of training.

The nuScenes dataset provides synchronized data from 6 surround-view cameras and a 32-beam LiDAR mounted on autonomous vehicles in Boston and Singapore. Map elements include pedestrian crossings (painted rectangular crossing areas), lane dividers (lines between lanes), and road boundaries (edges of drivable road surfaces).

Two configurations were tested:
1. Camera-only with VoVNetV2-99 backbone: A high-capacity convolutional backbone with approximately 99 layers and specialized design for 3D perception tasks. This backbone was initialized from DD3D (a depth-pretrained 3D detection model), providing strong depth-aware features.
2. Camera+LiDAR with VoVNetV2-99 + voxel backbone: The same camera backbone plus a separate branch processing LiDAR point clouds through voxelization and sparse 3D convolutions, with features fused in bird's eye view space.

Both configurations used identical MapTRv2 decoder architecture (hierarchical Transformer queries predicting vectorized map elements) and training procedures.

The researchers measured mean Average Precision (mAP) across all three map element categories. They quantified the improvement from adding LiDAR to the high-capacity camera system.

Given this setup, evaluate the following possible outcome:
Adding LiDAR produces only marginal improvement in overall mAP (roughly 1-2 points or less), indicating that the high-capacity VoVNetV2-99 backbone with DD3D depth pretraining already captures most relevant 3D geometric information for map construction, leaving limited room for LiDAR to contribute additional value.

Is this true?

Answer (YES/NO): NO